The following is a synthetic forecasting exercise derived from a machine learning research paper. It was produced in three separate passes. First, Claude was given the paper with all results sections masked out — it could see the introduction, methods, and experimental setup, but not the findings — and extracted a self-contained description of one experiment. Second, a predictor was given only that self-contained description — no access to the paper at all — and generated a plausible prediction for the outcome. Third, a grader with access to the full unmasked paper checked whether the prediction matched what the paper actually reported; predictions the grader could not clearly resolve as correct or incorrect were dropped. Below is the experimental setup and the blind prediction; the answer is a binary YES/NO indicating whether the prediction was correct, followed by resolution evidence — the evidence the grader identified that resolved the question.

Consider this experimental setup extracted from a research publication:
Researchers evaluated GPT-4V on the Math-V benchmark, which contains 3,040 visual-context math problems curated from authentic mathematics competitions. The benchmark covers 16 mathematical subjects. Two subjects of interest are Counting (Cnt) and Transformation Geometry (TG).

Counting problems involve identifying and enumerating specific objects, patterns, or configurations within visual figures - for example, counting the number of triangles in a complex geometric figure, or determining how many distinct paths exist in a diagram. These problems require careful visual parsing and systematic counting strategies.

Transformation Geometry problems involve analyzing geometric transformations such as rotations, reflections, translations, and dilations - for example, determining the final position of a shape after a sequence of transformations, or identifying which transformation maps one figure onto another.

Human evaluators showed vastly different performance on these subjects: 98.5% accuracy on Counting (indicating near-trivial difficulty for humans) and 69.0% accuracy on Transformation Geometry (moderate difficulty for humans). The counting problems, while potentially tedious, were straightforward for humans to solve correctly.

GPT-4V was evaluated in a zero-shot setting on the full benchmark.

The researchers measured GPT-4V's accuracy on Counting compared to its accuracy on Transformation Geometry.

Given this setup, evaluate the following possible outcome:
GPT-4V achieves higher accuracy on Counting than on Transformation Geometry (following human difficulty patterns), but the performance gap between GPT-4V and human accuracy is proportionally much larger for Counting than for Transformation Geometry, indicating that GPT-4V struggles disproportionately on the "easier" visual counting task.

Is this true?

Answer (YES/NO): NO